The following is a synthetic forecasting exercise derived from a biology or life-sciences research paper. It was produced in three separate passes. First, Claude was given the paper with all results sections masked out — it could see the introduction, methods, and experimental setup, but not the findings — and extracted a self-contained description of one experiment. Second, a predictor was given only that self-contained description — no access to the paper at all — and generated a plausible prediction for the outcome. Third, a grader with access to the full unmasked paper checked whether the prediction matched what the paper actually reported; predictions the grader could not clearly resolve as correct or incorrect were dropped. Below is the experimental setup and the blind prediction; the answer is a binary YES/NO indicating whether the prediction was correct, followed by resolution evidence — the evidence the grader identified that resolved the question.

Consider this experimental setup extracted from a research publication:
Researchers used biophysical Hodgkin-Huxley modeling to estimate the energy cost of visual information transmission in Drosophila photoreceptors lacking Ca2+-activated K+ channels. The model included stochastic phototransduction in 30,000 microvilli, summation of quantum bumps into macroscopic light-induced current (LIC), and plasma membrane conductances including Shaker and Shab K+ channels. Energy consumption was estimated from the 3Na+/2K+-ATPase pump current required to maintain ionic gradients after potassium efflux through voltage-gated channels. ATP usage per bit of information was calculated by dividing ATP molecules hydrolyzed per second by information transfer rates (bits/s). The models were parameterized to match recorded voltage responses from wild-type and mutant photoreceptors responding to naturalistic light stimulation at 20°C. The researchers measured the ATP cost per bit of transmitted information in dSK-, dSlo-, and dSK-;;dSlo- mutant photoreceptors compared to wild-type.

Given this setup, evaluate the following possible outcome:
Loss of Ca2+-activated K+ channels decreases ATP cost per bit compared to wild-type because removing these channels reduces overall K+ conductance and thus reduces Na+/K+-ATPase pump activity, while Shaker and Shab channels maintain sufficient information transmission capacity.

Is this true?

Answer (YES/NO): NO